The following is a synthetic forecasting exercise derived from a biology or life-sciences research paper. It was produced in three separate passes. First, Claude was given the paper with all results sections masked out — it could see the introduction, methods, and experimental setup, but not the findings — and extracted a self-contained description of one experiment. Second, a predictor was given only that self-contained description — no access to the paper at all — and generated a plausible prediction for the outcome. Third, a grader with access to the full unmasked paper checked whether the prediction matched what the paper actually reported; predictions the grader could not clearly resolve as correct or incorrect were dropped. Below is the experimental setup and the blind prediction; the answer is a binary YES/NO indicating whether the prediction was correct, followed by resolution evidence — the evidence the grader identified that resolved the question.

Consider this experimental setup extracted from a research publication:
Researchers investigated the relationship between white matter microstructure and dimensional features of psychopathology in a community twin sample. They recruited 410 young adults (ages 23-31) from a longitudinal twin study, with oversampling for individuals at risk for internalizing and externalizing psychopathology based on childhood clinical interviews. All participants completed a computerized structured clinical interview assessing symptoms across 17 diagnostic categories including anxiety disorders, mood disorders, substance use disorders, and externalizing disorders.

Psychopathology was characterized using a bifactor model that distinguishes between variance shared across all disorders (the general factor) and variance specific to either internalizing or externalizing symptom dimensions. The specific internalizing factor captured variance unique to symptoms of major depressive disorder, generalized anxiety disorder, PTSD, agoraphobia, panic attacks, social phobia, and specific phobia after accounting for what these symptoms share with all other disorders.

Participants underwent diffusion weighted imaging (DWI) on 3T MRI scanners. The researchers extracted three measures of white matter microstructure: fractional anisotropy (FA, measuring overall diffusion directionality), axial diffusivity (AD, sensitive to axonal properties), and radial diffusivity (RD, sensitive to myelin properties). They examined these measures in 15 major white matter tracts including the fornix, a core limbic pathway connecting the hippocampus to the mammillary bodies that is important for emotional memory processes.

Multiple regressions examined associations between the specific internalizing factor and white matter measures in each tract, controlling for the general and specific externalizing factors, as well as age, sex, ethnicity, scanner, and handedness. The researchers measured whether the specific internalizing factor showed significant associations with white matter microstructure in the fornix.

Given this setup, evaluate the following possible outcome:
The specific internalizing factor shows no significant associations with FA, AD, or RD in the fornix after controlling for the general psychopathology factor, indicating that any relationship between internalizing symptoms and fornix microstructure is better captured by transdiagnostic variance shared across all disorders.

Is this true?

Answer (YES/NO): NO